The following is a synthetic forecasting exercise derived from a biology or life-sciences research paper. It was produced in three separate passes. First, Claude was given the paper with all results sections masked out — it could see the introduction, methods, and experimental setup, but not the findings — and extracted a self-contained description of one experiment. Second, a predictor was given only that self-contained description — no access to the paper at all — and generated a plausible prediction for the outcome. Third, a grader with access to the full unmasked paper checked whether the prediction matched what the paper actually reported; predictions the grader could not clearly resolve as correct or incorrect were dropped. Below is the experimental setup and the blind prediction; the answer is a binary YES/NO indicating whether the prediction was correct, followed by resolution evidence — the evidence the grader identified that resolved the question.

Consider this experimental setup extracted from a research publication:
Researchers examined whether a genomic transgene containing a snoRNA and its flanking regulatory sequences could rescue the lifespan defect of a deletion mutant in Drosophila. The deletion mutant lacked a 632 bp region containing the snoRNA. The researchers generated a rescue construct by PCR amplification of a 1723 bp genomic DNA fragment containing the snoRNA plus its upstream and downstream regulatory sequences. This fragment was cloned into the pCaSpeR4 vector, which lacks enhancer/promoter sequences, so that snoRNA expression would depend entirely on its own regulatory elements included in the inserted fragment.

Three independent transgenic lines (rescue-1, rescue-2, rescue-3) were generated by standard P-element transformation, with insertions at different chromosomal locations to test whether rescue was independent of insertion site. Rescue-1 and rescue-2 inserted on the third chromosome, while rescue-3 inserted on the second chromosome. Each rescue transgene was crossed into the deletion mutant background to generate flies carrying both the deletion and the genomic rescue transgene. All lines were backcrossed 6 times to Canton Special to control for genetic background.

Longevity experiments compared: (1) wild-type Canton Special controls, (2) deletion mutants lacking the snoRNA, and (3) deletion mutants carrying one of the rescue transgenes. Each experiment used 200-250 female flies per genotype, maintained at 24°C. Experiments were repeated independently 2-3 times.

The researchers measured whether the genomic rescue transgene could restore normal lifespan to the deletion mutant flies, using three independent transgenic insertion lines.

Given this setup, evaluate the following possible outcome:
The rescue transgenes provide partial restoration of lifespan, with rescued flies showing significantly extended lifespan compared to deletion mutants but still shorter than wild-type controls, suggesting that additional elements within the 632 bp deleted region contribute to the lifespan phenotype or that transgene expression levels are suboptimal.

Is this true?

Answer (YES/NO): NO